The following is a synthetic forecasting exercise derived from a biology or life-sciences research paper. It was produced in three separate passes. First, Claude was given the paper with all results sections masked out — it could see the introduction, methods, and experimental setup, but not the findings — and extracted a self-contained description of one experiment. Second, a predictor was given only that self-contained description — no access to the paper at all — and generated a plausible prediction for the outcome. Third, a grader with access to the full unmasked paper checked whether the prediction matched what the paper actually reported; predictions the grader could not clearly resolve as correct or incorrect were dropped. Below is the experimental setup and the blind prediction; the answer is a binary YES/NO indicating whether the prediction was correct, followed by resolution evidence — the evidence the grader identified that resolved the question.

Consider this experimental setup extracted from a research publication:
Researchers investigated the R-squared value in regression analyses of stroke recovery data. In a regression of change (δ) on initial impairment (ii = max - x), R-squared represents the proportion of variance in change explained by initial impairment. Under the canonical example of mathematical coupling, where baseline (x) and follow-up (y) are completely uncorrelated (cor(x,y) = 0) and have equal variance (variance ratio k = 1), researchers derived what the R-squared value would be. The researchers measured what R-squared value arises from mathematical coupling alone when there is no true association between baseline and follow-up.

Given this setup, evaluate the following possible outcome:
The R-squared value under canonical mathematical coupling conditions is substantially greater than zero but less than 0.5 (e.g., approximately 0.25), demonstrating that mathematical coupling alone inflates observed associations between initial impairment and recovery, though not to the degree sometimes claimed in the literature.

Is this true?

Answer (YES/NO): NO